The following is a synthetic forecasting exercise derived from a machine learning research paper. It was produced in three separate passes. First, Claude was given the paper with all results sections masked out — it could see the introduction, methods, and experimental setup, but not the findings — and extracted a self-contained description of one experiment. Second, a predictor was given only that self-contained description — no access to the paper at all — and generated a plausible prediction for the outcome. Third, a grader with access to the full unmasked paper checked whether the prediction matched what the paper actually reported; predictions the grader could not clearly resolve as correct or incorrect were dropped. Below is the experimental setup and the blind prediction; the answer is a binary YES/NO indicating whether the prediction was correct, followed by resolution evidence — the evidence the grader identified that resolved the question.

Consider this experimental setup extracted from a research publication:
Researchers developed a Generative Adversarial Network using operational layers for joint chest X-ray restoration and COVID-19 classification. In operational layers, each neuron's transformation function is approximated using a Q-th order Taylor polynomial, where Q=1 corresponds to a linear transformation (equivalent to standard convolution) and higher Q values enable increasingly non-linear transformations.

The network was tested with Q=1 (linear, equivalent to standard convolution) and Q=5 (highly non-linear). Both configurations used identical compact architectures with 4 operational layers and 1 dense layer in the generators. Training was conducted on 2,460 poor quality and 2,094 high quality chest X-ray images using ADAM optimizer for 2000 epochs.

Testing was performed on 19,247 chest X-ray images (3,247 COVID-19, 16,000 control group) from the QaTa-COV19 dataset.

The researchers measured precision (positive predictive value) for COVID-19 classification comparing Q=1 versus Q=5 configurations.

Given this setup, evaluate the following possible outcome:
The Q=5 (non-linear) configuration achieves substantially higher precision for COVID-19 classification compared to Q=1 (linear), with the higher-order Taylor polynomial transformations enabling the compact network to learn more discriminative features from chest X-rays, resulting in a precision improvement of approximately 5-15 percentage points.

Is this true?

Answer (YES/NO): YES